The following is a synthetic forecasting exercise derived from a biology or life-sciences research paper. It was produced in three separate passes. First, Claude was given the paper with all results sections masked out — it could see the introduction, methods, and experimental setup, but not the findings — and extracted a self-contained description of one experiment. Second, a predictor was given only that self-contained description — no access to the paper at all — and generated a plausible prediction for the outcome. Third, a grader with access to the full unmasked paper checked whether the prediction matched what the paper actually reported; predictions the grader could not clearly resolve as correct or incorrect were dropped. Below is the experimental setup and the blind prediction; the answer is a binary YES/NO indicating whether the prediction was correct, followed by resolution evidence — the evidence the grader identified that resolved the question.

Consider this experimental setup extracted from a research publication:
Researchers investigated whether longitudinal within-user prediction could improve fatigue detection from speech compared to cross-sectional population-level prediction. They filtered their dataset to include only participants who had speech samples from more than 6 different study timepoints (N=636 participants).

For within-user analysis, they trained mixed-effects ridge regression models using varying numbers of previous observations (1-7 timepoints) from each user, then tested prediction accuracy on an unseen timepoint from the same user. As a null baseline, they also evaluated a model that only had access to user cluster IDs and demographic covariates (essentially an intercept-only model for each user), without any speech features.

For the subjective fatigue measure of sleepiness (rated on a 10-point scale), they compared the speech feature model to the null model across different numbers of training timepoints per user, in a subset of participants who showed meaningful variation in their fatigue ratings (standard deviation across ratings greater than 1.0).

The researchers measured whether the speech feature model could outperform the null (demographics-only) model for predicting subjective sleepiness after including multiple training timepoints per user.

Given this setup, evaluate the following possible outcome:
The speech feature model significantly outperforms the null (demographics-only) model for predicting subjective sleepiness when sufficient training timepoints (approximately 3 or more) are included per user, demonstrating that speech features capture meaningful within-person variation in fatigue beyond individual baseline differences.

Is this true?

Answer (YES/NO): YES